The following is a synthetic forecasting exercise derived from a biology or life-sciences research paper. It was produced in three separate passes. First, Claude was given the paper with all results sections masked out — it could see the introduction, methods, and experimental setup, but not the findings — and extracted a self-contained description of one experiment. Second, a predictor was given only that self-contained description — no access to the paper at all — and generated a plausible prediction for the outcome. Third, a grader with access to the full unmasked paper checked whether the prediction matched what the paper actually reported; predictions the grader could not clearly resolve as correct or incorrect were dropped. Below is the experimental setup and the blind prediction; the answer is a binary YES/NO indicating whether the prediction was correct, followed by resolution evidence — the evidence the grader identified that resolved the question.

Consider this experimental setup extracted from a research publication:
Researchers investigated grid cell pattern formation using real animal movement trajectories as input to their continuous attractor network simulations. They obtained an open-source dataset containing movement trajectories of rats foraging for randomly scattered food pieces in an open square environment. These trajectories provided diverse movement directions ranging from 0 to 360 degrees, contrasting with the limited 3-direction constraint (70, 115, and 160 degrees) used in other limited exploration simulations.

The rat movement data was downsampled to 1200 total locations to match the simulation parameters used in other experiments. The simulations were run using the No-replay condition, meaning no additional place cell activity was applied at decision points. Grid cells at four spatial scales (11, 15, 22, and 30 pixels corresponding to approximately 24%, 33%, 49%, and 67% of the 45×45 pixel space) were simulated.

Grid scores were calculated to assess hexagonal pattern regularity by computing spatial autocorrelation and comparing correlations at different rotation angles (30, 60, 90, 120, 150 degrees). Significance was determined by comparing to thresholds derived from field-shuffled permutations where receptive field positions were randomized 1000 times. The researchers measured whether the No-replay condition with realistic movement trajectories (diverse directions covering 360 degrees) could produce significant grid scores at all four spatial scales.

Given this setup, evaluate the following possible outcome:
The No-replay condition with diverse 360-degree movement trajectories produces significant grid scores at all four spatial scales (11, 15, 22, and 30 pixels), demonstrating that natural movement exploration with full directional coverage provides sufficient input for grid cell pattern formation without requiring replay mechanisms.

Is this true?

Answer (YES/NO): YES